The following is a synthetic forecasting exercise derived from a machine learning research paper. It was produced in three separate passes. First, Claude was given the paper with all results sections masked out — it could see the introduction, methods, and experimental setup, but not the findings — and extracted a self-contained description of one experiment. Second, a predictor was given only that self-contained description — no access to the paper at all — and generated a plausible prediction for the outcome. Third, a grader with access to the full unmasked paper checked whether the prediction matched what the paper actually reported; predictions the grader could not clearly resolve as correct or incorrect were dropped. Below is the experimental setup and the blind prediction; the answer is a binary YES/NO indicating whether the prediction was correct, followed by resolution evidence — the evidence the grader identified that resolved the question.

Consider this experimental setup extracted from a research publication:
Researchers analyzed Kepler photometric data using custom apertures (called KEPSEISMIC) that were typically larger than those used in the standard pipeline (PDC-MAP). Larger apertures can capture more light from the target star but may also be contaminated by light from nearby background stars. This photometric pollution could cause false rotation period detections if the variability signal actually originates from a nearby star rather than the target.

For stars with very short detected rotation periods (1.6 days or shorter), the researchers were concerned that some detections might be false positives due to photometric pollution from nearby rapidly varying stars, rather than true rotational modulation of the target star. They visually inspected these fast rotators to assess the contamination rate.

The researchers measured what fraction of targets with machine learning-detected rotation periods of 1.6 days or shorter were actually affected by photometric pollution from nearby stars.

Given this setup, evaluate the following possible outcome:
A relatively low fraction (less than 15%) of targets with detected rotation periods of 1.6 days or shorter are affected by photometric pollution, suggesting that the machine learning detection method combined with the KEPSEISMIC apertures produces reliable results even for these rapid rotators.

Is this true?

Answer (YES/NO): NO